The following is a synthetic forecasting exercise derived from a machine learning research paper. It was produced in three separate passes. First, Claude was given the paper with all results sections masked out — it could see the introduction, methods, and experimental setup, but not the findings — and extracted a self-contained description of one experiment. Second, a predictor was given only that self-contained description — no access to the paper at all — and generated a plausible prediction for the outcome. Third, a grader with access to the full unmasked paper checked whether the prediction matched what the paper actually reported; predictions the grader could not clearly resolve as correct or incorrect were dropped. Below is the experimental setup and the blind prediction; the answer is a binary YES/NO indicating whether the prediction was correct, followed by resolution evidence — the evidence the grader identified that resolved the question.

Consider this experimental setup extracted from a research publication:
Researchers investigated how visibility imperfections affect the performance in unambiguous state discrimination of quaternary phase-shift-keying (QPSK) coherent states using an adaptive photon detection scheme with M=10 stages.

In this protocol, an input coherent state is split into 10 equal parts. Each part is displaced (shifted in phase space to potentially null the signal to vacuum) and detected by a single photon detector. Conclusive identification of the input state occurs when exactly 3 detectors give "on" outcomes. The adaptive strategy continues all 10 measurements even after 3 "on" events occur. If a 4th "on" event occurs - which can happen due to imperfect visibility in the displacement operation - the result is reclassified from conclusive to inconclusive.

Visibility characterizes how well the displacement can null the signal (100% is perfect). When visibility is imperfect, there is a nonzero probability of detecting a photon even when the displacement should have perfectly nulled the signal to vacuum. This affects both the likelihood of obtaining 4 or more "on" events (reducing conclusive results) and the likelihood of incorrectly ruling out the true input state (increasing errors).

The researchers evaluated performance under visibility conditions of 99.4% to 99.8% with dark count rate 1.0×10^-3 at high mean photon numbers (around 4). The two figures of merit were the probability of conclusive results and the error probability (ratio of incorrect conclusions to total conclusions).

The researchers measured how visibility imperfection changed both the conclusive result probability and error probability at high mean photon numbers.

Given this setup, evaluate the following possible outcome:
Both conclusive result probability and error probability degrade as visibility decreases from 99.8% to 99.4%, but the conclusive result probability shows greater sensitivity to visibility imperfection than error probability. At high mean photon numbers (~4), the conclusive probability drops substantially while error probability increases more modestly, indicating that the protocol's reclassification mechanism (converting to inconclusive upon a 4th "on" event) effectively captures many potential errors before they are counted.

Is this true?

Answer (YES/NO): NO